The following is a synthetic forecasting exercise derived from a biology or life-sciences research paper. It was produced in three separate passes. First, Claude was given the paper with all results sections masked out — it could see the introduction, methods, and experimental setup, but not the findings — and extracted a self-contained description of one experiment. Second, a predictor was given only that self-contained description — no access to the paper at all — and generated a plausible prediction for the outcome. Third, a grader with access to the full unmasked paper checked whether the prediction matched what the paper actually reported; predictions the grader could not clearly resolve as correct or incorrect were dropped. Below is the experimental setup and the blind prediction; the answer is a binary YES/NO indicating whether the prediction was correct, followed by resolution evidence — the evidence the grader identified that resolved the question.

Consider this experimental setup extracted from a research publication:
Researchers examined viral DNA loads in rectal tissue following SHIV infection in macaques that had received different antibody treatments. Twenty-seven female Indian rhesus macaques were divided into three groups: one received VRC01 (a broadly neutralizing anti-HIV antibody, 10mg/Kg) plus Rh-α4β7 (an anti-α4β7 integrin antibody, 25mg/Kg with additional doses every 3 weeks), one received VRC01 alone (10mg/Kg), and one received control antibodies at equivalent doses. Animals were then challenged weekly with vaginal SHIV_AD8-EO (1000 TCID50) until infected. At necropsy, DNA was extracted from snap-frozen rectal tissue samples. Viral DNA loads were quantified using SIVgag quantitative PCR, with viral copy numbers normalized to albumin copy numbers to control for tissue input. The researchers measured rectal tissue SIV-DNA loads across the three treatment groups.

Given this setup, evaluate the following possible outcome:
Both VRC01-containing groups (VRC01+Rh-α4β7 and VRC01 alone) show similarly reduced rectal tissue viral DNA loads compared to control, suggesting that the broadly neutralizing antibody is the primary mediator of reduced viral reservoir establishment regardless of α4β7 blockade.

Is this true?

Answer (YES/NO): NO